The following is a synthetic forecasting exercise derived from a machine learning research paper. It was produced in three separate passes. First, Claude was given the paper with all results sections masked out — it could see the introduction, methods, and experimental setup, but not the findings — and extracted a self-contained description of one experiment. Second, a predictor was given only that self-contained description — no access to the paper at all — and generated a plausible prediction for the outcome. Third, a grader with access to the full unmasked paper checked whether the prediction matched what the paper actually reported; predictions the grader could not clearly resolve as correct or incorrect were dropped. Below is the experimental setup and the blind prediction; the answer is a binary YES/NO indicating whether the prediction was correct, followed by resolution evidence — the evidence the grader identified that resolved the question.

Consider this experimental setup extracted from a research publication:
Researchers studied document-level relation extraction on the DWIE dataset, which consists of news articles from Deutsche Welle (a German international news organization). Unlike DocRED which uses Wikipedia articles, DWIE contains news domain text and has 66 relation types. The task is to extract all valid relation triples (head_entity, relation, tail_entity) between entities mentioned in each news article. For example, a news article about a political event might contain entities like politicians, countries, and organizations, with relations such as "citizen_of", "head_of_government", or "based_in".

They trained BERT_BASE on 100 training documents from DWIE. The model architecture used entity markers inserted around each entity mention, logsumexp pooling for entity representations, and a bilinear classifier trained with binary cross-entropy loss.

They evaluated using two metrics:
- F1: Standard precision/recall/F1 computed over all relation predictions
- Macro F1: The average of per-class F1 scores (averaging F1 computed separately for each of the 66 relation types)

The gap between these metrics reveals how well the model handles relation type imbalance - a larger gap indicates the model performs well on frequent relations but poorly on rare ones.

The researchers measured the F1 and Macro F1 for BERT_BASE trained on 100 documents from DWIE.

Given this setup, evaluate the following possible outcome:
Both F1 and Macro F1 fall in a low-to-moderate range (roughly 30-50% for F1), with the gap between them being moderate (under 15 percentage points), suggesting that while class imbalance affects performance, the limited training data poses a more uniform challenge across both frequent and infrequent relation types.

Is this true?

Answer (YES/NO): NO